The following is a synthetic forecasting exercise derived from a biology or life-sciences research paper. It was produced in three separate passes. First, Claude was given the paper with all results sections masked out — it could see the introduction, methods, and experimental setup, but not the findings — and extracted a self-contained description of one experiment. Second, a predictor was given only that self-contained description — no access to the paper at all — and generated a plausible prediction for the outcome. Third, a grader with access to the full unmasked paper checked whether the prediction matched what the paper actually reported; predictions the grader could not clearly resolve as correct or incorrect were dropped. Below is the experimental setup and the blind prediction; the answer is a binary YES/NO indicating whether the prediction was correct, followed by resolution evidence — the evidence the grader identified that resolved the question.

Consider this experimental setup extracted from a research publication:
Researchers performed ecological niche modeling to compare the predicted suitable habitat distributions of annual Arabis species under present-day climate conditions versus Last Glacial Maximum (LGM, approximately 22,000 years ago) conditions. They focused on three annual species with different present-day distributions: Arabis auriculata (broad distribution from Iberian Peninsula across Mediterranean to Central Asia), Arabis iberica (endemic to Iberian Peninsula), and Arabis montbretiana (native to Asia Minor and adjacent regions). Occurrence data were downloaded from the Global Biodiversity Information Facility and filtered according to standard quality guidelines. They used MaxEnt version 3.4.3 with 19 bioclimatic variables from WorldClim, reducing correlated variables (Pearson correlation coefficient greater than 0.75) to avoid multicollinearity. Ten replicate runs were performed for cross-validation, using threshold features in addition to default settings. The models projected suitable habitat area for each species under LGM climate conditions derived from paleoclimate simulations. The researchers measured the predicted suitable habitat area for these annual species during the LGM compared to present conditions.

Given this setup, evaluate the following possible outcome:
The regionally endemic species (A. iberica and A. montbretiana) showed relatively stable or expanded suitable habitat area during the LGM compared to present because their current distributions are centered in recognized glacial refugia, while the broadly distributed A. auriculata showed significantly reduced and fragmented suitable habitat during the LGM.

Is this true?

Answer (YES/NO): NO